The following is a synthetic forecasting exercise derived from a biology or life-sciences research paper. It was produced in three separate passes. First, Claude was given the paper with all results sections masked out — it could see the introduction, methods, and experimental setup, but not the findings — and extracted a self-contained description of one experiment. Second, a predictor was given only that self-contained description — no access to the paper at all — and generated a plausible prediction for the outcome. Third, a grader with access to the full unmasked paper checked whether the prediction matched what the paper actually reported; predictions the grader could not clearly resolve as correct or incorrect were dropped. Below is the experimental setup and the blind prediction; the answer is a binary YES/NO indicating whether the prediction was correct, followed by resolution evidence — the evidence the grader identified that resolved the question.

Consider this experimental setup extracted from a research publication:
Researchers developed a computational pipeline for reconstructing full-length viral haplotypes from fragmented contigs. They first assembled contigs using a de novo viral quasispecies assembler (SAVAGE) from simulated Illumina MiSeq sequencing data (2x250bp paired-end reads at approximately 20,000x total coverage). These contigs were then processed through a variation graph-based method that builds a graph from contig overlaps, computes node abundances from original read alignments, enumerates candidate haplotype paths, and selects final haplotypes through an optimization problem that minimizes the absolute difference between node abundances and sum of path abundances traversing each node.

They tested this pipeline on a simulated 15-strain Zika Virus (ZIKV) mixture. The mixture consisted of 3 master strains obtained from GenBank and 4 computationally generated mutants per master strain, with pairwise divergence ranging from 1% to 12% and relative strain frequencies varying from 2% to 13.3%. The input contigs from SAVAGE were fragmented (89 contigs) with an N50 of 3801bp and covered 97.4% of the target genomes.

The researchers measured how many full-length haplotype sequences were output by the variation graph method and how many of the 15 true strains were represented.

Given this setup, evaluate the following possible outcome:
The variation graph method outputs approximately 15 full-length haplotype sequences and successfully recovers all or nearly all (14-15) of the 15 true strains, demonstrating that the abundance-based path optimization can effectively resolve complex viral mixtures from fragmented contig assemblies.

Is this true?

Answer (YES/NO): NO